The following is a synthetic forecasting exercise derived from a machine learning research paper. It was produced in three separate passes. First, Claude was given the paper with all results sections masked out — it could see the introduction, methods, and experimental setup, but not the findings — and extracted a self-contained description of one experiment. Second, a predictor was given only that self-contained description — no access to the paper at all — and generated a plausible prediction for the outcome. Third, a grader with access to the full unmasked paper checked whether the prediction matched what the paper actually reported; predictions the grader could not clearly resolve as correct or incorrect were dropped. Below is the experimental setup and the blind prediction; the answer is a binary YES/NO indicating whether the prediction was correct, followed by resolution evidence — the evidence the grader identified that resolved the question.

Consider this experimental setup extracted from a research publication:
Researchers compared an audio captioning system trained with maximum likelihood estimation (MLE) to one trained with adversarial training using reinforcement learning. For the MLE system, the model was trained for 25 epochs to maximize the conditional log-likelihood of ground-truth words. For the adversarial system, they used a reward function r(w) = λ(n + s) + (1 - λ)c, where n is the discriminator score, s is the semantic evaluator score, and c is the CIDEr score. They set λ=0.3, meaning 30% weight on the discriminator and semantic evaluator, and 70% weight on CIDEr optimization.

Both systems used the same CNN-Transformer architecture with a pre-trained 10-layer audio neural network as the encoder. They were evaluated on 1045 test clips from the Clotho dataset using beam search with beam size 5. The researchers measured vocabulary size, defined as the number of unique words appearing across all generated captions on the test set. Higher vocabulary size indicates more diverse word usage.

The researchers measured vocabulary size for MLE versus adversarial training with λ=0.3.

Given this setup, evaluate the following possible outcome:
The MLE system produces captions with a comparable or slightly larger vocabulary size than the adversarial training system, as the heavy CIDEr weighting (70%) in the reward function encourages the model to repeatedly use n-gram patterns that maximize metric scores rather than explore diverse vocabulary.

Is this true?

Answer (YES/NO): NO